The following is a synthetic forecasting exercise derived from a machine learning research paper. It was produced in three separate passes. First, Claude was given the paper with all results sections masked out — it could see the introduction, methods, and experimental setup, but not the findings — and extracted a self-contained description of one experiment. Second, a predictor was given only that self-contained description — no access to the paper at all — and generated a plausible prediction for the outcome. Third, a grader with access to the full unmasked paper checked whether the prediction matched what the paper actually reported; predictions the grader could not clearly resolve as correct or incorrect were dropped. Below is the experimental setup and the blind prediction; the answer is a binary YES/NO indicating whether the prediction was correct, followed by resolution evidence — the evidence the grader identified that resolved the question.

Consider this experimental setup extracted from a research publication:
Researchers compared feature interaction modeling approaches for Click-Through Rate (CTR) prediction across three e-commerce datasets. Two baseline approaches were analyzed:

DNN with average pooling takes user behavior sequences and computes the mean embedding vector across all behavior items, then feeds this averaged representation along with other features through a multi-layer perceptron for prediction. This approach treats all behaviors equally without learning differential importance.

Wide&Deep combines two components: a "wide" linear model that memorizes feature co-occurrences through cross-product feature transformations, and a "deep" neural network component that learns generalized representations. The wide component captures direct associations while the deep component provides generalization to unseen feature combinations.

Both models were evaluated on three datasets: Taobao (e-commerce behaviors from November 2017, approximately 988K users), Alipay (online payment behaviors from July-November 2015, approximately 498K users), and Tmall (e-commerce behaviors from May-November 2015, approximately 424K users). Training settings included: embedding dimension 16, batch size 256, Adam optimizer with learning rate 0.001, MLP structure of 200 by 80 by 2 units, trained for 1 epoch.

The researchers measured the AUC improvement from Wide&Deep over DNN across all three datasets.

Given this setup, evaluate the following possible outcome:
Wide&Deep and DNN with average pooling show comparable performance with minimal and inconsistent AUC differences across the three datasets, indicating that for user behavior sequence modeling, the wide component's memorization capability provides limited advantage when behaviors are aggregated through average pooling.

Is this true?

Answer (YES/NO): NO